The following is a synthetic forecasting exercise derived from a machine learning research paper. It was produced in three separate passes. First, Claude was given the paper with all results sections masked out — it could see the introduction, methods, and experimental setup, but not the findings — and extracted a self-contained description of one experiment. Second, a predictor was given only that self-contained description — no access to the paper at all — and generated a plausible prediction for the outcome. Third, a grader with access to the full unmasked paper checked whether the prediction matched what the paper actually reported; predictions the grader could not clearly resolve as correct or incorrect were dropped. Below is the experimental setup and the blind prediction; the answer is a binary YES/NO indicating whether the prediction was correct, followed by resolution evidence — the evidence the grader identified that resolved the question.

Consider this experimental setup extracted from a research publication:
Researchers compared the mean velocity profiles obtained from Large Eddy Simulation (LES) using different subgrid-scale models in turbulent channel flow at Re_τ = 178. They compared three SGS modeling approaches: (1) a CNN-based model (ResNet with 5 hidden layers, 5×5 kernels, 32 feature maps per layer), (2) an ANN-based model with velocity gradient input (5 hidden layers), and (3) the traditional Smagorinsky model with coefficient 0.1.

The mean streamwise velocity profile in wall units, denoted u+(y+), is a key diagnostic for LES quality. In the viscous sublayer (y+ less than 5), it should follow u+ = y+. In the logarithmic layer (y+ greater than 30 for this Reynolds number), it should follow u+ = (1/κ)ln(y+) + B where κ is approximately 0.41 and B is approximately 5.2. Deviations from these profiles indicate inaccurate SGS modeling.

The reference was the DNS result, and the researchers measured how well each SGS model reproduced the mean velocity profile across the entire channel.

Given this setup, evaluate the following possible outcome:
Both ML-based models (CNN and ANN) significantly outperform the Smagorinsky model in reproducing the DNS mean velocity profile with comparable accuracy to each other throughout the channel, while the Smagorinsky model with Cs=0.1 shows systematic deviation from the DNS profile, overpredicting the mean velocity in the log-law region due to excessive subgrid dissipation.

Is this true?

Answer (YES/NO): NO